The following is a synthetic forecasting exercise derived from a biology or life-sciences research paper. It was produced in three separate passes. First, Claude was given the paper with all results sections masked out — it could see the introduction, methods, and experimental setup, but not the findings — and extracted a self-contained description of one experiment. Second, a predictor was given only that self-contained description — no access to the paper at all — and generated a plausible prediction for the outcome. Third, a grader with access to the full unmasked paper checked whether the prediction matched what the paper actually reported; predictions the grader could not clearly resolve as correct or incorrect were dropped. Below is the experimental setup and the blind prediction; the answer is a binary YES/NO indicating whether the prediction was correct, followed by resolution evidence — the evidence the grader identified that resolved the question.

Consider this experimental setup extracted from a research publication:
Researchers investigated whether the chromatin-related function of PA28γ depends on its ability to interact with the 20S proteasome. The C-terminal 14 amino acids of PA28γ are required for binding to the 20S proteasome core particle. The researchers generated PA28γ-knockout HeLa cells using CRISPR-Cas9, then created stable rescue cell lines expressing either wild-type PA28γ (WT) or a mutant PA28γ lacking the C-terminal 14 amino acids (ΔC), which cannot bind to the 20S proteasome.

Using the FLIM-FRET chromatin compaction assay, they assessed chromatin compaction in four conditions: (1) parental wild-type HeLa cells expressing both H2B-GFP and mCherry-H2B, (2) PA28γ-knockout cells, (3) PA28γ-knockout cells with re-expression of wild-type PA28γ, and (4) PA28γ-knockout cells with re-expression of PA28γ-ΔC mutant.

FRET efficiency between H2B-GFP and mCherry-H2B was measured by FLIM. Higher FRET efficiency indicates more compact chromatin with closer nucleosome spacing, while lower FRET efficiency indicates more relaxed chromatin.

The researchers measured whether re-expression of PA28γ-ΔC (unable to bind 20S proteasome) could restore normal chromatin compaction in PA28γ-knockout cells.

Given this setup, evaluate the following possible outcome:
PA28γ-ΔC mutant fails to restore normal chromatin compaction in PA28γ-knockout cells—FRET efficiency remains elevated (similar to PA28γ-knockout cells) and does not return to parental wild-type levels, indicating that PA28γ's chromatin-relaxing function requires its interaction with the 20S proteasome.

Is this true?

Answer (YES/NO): NO